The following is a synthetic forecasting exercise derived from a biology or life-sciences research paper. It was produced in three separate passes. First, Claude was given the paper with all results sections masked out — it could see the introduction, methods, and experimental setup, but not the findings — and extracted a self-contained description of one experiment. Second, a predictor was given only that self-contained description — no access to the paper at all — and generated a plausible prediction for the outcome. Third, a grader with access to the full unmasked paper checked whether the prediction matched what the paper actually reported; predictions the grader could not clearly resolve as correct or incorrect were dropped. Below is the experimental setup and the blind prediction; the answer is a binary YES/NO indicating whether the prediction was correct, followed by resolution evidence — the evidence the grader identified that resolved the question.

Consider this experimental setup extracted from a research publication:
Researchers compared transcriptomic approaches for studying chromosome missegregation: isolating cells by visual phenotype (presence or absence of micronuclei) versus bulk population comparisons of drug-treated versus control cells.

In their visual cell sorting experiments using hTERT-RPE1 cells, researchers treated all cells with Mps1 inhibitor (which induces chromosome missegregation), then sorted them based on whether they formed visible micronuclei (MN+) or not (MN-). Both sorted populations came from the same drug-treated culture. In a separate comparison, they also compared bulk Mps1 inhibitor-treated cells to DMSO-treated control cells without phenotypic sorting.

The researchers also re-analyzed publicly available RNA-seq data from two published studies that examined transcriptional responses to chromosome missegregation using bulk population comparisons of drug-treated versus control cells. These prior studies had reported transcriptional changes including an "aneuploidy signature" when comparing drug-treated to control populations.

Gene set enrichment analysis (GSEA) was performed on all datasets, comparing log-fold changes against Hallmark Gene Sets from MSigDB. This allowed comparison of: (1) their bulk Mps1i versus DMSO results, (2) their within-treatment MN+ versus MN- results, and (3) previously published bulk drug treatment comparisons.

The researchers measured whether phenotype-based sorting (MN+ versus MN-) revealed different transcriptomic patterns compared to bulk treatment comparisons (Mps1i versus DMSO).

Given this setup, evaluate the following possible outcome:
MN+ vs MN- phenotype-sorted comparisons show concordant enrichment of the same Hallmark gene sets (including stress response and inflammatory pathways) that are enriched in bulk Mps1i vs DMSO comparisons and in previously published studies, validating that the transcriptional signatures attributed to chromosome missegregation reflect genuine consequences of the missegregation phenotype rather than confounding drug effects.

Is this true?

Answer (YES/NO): NO